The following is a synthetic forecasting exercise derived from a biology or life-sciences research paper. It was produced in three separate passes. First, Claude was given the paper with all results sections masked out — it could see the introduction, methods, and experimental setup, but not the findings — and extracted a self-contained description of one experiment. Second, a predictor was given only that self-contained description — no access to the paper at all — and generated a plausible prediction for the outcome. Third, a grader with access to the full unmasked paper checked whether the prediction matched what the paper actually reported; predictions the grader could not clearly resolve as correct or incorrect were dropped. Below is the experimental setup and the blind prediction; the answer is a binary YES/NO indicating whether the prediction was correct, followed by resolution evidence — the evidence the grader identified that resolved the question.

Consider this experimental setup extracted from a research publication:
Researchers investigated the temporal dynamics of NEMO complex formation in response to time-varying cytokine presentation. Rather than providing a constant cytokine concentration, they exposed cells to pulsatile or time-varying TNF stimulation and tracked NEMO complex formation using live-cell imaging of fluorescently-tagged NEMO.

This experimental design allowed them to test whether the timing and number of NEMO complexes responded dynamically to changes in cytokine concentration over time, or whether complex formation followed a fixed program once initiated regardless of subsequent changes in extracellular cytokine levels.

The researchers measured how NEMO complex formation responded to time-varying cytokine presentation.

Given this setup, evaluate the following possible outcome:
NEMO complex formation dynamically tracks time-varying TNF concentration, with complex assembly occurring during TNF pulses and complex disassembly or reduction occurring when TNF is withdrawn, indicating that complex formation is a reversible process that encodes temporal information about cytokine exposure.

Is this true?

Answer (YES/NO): NO